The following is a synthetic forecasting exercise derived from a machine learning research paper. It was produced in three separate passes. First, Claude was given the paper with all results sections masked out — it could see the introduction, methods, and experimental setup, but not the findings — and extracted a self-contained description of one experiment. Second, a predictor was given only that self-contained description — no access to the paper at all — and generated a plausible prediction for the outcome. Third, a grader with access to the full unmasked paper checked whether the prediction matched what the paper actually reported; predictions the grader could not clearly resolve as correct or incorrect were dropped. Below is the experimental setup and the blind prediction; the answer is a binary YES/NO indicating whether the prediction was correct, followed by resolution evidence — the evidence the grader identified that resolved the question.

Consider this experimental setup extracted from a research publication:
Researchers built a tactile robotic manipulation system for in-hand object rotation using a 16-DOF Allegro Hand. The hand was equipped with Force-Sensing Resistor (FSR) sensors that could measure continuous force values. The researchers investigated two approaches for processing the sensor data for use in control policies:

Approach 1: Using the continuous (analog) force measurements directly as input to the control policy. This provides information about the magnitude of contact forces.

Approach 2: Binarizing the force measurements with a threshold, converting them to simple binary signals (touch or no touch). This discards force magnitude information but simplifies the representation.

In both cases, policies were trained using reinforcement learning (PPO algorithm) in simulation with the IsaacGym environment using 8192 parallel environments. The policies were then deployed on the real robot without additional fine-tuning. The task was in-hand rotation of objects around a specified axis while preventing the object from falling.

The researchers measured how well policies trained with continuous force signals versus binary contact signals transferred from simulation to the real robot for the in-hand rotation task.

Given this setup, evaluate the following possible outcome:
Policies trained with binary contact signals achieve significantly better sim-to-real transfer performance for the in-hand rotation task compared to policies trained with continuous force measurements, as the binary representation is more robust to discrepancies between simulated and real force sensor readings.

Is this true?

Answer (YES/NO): YES